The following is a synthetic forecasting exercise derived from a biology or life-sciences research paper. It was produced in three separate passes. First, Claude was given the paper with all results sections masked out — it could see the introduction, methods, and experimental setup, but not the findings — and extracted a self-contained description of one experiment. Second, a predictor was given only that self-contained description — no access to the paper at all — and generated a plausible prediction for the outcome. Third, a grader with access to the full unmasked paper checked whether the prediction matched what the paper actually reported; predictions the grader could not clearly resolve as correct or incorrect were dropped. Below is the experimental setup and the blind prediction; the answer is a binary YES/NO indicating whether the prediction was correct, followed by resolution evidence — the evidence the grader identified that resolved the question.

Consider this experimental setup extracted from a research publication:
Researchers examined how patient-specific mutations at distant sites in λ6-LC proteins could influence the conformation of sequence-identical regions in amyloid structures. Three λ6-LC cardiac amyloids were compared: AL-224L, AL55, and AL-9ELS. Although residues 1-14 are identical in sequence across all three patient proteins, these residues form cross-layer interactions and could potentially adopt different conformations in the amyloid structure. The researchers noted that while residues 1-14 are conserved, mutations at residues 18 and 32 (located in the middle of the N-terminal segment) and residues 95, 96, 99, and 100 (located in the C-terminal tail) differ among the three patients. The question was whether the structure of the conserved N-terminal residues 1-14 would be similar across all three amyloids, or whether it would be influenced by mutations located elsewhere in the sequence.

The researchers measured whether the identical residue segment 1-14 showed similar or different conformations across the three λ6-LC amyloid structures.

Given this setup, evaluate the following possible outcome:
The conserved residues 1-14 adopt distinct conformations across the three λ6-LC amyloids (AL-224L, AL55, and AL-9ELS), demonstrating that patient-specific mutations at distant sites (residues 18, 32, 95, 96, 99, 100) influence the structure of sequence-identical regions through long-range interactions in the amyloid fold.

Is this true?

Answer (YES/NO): YES